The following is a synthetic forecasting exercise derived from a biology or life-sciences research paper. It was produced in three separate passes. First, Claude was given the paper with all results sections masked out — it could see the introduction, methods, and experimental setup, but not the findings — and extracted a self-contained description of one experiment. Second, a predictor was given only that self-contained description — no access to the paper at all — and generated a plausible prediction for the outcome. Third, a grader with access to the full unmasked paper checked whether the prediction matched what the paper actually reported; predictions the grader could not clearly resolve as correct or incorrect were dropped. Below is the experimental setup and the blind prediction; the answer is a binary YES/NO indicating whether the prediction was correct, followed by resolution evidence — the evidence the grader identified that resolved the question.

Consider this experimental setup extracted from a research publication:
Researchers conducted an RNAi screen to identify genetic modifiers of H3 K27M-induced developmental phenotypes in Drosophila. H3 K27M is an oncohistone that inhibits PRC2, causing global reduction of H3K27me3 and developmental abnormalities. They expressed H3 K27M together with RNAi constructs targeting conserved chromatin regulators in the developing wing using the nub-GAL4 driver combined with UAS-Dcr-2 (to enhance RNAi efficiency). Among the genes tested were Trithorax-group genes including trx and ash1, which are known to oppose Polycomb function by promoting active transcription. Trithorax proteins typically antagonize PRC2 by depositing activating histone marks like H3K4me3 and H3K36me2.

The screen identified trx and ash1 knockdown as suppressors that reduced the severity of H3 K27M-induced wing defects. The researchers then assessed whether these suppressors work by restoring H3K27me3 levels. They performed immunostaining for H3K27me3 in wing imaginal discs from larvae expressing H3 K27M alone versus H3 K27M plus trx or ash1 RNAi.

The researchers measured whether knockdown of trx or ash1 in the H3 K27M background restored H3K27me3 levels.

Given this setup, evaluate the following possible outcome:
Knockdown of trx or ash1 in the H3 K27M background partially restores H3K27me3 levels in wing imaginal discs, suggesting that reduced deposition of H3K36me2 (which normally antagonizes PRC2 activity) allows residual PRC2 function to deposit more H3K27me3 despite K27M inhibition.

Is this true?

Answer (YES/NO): NO